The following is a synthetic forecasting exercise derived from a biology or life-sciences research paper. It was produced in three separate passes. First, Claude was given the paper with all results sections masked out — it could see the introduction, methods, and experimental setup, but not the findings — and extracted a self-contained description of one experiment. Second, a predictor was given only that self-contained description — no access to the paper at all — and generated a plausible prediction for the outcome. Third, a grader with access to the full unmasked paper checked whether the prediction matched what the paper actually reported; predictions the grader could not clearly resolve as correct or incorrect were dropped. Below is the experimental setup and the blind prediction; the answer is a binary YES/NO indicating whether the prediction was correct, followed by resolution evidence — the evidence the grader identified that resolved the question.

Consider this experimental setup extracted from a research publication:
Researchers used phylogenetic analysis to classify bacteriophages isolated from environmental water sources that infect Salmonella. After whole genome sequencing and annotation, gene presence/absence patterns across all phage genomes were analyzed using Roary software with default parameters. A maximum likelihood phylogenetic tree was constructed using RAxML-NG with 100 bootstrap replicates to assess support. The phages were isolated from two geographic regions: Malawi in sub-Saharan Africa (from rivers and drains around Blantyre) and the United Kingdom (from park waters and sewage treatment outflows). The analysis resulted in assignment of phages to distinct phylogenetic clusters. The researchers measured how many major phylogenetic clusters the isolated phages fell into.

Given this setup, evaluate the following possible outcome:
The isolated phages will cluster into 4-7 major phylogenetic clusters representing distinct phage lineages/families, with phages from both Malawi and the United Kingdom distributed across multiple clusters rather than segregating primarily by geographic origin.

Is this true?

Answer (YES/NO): NO